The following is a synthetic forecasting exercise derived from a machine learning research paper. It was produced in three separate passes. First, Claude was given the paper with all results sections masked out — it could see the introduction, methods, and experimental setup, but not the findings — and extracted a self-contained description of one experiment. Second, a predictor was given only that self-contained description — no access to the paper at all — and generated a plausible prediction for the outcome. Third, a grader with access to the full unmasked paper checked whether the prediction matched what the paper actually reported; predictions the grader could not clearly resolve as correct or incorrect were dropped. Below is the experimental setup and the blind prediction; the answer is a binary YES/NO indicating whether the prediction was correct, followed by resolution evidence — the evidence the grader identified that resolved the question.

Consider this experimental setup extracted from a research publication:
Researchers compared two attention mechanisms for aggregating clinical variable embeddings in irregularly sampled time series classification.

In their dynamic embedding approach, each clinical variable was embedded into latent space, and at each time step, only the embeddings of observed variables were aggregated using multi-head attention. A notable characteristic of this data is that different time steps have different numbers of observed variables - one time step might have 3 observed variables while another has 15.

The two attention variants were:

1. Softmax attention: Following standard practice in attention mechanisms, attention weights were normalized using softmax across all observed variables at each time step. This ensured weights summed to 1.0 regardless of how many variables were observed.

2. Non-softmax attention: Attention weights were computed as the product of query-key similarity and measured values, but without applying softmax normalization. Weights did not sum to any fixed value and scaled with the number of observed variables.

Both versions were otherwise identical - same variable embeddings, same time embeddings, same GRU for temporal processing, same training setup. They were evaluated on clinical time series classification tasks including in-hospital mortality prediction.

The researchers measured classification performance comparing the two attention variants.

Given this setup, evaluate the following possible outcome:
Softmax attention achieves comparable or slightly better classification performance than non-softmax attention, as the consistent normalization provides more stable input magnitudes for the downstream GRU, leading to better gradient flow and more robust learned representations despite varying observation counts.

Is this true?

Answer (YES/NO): NO